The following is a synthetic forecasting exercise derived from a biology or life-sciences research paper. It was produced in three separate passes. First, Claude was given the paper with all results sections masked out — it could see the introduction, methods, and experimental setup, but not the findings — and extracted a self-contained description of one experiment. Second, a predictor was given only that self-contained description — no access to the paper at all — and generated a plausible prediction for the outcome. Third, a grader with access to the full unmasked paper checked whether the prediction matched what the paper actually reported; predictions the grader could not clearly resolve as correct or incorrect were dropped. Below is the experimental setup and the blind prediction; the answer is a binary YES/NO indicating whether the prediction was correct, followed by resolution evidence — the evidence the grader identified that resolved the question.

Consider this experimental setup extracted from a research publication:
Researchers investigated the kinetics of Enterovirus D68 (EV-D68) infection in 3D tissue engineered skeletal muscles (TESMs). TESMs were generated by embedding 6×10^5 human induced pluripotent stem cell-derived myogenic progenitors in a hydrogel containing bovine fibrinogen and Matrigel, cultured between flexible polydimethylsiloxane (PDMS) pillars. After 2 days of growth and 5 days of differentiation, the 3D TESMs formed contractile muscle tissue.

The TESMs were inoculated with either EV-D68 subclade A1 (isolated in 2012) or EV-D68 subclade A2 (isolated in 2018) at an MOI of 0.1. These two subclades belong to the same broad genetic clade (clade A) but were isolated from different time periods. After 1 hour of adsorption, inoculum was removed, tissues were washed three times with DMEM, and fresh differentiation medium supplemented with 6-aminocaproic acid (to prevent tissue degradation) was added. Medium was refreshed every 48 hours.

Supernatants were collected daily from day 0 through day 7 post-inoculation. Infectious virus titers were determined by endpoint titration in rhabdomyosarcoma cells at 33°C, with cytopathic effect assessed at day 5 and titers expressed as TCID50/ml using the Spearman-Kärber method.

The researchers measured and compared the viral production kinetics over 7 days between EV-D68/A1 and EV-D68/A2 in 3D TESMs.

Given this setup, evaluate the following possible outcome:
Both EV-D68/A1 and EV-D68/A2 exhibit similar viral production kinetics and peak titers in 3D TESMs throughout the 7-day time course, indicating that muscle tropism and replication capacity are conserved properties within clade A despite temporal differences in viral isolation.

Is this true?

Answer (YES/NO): NO